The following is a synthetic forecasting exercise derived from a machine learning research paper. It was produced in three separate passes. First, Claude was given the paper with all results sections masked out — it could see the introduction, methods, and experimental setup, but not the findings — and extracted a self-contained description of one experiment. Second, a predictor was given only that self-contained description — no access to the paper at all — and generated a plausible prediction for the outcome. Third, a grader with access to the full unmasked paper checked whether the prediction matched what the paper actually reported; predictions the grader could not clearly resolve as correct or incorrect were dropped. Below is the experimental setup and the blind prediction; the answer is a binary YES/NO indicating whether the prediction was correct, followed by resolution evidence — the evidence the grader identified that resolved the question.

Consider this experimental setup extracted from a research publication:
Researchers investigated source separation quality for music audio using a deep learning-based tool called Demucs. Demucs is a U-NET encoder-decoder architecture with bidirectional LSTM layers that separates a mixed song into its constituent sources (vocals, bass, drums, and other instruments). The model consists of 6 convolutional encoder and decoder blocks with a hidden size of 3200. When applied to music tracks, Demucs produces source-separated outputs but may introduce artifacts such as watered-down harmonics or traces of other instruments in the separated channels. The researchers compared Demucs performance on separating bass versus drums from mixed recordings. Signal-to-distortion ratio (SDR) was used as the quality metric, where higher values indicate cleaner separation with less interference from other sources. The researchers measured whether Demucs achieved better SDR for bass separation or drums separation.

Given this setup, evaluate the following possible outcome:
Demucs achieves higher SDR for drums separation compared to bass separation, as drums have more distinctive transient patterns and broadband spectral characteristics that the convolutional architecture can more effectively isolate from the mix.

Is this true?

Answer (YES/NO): NO